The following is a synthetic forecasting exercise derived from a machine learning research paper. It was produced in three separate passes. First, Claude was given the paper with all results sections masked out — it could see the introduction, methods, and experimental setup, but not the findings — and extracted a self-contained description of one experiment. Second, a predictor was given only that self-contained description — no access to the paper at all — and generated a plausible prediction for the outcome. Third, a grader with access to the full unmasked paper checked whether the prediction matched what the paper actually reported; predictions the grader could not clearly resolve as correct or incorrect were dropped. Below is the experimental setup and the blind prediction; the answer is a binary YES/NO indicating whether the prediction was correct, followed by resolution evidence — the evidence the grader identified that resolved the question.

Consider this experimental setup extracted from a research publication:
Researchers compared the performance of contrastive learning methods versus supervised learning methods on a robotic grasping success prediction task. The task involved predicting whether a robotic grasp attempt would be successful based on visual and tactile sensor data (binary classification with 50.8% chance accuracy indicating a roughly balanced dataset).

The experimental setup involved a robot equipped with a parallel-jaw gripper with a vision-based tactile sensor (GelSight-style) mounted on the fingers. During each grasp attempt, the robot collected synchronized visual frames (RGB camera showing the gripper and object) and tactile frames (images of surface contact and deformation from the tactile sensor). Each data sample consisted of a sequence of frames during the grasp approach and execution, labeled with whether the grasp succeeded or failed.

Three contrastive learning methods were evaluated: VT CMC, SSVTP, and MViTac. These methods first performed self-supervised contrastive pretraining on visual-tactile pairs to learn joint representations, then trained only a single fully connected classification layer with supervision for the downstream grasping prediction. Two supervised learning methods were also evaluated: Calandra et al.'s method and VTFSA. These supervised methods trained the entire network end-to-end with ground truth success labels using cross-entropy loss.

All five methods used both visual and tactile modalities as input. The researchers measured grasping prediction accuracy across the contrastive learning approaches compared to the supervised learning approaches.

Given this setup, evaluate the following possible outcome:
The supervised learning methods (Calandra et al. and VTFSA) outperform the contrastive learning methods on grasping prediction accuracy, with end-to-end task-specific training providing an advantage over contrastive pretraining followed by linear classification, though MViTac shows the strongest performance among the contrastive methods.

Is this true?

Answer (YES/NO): YES